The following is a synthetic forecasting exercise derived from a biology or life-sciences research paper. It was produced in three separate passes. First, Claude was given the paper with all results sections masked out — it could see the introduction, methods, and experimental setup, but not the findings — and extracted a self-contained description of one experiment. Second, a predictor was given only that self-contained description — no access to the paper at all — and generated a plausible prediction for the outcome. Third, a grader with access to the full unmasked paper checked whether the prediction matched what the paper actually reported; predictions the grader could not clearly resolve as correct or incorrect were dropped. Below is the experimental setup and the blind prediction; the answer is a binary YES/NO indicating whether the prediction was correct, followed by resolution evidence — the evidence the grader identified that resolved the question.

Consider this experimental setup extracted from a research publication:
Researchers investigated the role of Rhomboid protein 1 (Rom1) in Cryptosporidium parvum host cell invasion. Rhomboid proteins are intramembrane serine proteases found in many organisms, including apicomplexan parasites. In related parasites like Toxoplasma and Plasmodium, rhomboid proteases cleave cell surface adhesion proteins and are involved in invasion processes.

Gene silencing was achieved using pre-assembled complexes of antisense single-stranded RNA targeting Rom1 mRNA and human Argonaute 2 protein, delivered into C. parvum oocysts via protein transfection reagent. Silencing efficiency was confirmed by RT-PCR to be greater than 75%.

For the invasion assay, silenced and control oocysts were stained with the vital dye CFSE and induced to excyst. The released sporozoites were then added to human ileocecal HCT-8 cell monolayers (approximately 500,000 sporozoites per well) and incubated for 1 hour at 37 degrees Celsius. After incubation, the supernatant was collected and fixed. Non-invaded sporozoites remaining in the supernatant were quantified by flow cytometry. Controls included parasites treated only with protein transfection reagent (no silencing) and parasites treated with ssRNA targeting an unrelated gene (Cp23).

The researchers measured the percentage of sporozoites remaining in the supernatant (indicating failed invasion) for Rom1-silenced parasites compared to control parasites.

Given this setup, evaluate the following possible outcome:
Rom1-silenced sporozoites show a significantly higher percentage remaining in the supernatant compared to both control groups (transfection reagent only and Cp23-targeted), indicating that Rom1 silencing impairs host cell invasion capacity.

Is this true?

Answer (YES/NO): YES